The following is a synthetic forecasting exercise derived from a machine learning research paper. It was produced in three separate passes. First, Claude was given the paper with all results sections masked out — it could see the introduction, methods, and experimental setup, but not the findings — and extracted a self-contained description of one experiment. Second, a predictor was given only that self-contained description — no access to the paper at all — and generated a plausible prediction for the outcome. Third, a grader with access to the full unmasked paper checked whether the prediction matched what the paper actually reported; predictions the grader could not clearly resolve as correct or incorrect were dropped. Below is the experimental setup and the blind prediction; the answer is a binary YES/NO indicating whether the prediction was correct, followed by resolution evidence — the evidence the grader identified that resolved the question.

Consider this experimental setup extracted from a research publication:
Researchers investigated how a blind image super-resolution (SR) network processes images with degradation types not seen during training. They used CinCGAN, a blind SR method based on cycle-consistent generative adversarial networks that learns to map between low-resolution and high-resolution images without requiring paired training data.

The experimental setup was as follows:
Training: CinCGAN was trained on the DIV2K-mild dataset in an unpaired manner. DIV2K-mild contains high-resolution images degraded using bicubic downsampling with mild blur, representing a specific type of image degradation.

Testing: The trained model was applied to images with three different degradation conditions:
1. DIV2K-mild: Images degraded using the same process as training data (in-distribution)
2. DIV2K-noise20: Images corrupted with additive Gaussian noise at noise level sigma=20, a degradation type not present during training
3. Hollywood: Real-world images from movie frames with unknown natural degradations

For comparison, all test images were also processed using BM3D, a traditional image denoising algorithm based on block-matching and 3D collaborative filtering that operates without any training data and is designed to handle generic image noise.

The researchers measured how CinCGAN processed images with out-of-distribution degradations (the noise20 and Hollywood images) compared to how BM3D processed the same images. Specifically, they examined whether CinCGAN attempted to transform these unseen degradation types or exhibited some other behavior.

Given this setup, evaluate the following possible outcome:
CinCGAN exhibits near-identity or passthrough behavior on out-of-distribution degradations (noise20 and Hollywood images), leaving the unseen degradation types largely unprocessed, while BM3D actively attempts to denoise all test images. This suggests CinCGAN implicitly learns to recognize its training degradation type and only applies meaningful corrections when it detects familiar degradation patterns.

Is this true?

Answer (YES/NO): YES